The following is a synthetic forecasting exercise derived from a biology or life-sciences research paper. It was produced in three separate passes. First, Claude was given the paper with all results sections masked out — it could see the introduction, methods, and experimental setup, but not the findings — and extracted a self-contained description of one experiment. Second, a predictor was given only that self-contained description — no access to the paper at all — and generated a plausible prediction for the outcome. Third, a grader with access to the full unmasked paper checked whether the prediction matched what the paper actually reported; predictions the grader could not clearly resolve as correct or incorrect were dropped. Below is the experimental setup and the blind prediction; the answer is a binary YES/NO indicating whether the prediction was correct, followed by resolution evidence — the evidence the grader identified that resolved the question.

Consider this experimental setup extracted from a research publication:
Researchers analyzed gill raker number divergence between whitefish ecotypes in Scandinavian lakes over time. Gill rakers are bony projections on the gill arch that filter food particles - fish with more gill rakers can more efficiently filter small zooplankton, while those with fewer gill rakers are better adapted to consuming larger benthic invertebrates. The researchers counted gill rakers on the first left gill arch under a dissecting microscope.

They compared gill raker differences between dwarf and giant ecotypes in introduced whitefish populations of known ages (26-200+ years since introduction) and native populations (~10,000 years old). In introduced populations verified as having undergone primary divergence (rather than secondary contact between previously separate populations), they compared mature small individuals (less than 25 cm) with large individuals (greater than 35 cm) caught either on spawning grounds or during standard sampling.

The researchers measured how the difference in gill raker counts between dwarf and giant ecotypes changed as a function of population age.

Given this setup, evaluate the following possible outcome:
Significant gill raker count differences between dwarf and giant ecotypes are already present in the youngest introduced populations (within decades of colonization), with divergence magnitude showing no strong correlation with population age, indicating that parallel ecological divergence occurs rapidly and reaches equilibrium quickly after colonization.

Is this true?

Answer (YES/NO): NO